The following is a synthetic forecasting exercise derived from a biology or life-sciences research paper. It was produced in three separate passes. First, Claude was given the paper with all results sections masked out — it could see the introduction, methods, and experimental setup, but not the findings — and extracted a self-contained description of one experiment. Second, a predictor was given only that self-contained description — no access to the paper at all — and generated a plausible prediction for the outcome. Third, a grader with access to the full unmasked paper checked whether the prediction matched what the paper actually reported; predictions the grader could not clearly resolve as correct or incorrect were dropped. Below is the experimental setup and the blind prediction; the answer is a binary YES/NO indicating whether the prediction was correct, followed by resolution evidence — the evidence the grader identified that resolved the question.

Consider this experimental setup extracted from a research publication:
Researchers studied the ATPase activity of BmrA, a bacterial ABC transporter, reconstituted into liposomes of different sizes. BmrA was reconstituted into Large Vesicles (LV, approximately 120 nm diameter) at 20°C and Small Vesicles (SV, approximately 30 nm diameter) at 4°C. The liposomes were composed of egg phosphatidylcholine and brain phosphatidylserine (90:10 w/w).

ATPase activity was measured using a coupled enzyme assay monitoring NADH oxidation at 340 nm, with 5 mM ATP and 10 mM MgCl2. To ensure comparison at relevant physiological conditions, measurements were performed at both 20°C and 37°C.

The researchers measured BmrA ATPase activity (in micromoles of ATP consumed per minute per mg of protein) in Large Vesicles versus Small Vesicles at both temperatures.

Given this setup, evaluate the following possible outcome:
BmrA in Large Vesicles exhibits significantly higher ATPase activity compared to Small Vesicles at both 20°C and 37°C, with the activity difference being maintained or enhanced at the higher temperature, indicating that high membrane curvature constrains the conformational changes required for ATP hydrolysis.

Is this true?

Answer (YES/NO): YES